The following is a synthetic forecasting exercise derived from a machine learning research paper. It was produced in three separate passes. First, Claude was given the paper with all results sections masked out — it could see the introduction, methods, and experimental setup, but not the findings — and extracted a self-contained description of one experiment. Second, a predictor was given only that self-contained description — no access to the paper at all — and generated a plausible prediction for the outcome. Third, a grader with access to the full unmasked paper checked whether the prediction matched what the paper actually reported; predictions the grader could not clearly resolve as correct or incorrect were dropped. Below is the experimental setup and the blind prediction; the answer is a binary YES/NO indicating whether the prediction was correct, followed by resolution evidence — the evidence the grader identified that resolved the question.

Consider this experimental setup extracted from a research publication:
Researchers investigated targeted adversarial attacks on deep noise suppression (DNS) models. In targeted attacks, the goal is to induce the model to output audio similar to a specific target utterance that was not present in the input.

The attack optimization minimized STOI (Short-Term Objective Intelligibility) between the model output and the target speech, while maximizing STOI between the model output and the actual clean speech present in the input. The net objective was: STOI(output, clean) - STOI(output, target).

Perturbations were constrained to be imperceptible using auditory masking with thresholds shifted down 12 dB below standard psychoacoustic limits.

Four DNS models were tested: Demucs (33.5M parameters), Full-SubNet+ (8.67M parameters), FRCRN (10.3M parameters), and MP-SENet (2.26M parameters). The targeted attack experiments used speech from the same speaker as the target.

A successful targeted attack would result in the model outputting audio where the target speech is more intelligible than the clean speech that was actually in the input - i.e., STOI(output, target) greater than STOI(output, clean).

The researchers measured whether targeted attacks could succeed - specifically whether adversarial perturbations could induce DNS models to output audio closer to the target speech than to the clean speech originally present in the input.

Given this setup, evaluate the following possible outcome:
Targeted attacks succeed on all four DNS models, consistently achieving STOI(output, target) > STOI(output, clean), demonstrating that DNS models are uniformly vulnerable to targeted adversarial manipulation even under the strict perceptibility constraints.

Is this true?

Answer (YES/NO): NO